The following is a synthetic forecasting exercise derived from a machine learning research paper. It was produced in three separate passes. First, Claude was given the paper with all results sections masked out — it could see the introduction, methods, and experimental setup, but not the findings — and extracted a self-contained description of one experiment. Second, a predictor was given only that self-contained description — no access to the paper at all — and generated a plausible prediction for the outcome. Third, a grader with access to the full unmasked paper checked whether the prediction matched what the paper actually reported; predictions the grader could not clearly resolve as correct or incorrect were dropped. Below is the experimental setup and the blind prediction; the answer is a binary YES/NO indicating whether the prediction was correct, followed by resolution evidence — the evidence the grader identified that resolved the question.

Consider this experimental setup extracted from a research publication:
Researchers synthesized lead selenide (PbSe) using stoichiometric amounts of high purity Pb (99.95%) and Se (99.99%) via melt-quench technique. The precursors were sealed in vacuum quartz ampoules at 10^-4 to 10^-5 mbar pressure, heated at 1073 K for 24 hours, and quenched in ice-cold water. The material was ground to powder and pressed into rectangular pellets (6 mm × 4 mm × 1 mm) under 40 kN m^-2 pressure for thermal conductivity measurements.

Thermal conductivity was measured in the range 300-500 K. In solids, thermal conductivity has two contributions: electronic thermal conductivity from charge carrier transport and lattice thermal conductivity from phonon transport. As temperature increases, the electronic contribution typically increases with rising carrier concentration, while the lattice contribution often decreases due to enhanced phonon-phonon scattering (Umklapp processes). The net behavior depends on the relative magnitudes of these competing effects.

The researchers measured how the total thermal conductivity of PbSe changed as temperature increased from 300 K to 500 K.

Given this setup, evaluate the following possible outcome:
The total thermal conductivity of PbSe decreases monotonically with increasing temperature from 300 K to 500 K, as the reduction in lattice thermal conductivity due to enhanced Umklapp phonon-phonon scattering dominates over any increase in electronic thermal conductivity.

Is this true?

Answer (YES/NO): NO